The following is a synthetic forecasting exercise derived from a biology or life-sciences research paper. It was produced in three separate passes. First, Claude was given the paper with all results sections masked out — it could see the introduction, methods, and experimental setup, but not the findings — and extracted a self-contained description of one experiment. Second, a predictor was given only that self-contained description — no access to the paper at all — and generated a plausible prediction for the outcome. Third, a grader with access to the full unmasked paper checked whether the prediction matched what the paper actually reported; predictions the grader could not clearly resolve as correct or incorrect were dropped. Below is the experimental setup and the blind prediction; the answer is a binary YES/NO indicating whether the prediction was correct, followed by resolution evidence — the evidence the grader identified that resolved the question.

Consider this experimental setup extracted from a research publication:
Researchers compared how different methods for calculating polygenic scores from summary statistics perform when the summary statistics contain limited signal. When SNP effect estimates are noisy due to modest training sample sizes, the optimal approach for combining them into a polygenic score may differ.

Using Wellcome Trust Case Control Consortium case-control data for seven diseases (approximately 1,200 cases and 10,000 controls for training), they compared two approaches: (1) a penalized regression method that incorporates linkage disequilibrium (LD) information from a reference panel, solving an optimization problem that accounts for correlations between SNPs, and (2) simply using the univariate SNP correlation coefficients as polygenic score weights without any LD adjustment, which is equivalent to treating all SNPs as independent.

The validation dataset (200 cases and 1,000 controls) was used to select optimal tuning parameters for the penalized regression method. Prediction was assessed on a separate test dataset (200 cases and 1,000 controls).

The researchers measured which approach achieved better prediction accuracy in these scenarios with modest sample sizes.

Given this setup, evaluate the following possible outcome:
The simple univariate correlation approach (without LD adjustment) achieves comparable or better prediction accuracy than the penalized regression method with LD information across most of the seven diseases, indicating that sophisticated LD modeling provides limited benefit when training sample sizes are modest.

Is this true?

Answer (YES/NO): YES